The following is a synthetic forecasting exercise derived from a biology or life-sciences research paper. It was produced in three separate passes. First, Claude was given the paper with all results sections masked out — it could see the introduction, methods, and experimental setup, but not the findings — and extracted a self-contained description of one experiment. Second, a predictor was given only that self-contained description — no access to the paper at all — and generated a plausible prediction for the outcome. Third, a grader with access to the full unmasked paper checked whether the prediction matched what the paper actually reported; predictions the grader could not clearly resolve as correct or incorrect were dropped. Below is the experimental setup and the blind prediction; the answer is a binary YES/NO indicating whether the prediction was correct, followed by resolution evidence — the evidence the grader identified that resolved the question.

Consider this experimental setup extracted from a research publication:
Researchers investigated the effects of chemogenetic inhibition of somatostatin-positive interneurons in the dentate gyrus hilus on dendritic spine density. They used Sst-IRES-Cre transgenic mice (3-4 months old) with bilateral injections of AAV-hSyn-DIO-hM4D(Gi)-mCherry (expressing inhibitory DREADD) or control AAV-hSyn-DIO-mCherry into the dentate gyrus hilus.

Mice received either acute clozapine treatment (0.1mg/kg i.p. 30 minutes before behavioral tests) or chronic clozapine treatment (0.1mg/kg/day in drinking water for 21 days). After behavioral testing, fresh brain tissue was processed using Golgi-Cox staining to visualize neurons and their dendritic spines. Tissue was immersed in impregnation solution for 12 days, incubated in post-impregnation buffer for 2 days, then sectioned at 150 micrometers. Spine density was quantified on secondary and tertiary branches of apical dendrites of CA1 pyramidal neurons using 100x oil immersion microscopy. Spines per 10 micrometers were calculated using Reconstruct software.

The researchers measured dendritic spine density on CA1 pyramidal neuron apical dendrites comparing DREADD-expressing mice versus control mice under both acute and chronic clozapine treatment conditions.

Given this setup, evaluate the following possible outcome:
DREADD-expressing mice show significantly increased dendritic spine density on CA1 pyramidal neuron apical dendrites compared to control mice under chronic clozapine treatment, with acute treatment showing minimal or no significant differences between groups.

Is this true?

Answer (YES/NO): NO